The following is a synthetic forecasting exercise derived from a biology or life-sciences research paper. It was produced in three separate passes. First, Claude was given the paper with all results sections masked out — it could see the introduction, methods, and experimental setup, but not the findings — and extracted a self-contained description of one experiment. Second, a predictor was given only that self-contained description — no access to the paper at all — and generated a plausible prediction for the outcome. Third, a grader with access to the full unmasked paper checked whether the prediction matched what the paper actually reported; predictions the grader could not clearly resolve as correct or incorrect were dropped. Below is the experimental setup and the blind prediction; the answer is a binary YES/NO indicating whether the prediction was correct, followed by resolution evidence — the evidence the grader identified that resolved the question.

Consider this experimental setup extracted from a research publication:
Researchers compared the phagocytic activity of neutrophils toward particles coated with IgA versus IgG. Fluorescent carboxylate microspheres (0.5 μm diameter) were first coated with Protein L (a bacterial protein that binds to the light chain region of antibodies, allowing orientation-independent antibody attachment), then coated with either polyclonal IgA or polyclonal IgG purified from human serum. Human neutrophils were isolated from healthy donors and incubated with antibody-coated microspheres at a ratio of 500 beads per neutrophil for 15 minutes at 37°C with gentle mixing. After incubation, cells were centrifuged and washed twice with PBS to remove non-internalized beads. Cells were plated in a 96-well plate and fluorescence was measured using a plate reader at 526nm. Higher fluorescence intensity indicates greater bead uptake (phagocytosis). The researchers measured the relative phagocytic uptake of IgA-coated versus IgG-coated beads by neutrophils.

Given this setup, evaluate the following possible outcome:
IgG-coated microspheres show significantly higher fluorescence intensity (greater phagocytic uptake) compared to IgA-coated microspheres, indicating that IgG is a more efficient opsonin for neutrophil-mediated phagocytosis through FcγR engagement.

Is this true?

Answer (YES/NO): YES